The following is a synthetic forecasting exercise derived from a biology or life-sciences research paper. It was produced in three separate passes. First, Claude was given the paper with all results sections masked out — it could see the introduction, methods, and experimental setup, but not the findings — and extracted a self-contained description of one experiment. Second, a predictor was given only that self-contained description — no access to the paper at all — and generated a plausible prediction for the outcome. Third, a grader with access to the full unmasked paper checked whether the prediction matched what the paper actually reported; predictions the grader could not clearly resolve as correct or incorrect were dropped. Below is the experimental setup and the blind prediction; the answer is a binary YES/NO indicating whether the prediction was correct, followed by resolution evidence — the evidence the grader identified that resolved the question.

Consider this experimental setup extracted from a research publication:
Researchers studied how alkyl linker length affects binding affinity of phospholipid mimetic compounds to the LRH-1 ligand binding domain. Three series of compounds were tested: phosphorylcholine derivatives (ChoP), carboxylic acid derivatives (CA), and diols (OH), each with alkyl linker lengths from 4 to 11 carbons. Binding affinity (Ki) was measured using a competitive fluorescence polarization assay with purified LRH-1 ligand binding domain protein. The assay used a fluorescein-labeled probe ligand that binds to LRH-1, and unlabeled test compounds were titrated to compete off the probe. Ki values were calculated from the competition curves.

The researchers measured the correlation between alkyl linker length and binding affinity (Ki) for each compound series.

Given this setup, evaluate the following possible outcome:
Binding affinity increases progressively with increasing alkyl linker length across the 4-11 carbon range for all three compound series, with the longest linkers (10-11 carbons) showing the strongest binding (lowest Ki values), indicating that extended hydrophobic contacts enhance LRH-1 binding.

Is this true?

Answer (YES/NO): NO